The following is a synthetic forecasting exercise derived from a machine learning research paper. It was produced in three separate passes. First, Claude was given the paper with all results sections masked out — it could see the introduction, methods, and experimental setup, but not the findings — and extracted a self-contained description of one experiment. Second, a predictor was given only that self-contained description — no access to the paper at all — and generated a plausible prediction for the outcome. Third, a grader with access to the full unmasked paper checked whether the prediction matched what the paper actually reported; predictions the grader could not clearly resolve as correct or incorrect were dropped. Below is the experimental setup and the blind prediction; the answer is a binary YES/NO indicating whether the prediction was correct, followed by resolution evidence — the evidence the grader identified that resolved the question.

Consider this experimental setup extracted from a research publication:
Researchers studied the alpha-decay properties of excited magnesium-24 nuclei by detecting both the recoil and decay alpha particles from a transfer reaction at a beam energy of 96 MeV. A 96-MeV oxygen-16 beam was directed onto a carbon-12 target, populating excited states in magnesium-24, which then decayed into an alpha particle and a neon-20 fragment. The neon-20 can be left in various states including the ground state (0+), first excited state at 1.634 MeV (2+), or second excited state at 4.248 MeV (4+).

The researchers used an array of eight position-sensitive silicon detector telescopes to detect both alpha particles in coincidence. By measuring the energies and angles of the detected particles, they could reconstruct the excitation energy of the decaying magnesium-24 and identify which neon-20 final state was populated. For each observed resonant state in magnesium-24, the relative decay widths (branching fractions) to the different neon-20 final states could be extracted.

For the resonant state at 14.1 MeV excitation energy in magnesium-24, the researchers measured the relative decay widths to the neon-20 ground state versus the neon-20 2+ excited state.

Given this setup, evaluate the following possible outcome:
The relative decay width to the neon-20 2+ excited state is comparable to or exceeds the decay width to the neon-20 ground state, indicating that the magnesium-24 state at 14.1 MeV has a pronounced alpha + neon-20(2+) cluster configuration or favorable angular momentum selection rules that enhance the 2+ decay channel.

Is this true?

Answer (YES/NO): YES